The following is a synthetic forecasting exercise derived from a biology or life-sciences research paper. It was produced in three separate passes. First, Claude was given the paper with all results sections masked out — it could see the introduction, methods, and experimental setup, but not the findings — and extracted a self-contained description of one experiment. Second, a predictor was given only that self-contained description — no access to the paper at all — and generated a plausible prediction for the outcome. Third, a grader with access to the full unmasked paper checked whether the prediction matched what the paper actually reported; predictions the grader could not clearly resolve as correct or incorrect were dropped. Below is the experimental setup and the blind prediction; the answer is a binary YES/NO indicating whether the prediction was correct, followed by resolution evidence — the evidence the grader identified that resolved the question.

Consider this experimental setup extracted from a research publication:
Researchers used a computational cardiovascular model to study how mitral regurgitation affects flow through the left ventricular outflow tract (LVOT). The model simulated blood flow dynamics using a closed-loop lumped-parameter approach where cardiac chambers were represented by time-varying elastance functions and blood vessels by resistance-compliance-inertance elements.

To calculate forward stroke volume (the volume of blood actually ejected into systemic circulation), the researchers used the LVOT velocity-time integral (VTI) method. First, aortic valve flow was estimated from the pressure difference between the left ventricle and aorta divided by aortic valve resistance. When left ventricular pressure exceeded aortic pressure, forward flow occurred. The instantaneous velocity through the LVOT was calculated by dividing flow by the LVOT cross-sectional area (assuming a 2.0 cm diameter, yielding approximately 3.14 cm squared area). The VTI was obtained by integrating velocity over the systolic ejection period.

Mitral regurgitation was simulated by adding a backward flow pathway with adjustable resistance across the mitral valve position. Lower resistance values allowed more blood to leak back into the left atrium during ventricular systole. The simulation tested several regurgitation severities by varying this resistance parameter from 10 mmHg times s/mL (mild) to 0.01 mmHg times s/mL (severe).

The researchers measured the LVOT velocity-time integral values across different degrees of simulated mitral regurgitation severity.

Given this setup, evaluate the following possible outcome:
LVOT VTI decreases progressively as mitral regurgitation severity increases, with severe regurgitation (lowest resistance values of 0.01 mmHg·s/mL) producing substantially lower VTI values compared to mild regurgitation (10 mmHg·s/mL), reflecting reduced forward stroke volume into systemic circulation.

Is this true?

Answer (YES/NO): YES